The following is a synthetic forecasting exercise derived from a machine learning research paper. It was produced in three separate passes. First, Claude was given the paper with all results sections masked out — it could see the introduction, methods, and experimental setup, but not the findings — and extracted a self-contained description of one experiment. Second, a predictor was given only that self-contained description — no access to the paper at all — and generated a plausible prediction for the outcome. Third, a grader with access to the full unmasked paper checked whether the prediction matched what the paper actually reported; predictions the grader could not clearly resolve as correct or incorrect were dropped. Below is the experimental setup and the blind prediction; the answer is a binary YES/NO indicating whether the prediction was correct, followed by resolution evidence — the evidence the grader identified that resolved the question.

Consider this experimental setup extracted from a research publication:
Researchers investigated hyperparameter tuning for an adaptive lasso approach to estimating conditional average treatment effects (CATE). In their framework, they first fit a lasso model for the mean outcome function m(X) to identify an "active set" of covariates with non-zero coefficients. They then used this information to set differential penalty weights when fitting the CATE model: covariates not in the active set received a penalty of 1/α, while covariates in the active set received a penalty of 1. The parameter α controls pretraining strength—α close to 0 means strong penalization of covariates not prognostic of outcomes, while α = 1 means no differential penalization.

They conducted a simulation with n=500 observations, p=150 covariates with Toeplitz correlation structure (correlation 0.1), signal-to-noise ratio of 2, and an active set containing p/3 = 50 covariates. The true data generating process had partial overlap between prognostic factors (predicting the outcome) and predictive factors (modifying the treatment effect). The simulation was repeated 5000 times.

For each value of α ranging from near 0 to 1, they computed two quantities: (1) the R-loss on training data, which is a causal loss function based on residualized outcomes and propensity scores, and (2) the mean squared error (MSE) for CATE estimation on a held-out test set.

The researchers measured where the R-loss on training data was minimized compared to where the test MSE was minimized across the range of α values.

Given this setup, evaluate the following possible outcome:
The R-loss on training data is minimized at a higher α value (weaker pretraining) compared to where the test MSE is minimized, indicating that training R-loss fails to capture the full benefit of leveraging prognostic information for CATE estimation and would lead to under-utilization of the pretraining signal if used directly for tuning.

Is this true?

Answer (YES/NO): NO